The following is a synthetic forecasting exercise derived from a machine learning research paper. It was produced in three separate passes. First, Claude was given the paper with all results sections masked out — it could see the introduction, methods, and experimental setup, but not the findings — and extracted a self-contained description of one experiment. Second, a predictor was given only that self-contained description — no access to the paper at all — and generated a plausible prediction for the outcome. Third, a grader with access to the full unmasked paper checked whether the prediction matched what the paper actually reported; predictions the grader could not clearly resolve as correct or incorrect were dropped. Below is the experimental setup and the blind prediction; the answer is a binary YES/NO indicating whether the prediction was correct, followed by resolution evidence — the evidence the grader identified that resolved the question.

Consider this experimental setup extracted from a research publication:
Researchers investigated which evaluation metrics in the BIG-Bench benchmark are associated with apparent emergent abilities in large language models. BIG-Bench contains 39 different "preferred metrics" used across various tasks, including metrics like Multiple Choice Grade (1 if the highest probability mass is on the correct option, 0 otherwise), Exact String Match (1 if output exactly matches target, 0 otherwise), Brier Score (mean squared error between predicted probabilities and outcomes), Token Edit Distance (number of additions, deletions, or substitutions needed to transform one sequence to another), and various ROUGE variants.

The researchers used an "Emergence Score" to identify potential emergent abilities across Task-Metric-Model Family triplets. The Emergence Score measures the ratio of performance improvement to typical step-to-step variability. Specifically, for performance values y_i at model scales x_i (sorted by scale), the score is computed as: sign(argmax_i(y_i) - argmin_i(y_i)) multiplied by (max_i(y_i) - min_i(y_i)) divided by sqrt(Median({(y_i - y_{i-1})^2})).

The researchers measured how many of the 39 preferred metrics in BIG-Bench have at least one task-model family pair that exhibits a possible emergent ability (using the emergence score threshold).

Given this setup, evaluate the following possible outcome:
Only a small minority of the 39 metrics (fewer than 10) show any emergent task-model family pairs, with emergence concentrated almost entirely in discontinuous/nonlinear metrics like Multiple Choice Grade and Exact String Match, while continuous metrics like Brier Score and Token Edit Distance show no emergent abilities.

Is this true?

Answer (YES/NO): YES